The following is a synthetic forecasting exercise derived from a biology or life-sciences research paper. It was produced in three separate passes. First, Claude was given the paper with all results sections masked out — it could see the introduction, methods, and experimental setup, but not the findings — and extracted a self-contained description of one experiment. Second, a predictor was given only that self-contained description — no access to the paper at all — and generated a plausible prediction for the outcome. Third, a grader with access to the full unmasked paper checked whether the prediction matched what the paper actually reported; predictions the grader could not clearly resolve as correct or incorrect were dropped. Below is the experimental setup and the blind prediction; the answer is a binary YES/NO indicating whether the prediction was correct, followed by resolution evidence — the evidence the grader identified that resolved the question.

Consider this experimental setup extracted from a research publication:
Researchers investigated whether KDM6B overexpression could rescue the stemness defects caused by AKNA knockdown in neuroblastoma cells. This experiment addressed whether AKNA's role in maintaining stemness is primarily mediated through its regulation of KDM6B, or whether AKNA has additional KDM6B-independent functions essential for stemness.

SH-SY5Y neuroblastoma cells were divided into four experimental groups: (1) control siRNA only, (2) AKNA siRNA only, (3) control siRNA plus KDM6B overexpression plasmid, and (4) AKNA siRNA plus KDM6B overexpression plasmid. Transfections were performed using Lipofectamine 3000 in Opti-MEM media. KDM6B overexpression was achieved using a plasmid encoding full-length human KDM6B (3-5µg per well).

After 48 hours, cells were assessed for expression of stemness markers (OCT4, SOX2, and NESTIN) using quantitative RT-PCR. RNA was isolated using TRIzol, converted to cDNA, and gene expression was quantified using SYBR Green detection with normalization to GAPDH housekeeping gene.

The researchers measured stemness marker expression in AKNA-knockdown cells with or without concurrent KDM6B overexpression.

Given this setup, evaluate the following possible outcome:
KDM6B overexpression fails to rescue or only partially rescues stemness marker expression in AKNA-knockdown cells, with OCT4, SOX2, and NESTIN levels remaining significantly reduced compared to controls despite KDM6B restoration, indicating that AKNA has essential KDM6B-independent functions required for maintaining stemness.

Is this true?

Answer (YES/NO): YES